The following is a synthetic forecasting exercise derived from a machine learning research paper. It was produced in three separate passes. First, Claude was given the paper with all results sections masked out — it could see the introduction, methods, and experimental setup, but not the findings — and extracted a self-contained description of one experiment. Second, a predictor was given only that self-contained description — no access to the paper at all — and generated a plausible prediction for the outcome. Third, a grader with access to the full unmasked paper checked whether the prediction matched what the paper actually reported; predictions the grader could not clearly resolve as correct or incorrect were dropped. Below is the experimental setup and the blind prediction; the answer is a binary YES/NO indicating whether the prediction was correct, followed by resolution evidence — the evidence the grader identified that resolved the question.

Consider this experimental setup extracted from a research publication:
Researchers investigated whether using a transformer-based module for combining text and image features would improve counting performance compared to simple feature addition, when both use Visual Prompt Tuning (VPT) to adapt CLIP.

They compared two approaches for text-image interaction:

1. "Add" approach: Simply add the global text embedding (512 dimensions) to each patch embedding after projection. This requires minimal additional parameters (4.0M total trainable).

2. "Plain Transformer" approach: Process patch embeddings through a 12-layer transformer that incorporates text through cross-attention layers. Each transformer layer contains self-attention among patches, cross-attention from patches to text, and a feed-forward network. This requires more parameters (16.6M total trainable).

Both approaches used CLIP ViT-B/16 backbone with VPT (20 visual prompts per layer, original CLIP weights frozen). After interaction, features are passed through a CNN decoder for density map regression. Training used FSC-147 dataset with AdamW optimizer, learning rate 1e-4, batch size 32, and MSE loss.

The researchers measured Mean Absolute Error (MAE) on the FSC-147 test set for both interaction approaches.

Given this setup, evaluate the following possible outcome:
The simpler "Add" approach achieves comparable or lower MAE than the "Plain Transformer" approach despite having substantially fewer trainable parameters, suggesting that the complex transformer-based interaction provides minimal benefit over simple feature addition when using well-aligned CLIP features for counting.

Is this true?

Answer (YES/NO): NO